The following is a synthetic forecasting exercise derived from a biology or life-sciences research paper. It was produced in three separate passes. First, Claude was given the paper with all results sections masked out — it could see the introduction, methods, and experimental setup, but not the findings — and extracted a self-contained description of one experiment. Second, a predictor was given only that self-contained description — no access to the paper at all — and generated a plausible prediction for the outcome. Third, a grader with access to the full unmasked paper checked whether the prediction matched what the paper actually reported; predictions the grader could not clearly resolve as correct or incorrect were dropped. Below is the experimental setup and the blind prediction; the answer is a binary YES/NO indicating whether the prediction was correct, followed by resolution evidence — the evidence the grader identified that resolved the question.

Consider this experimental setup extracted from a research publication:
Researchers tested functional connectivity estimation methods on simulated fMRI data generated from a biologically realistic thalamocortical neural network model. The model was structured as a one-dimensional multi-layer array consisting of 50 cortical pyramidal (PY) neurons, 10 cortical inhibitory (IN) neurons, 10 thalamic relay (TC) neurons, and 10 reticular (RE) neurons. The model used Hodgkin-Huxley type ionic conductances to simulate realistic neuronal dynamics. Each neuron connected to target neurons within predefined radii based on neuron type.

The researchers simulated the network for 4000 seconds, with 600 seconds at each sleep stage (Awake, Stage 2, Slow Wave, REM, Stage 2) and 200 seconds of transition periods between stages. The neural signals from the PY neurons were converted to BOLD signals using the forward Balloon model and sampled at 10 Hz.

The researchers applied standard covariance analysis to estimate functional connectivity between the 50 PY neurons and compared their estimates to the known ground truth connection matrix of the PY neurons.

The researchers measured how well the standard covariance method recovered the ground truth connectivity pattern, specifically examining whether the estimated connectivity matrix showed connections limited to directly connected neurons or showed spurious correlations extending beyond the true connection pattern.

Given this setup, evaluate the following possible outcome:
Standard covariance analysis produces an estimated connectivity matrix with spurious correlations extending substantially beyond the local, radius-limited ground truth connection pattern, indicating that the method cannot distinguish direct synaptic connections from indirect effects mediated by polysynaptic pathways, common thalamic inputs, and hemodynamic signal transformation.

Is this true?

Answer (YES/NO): YES